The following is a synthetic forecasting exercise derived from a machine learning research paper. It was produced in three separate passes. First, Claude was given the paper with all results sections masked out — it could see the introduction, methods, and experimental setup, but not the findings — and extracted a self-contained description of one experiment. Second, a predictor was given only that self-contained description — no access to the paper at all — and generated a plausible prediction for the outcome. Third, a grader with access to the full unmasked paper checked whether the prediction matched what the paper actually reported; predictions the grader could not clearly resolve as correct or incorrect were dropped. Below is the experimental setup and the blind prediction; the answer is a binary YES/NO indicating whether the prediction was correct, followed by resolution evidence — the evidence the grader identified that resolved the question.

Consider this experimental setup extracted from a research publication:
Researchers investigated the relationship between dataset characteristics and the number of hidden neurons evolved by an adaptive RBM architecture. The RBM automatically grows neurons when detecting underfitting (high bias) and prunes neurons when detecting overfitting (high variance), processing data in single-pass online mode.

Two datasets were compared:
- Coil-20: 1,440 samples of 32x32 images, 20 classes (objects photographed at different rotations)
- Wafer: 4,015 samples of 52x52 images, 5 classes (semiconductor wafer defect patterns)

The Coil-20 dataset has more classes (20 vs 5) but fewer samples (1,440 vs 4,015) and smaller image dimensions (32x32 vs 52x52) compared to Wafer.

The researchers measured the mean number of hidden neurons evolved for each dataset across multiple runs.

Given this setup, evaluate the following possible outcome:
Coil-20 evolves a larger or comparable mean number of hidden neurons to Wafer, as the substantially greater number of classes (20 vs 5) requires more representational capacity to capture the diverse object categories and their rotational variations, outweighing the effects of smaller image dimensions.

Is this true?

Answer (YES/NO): NO